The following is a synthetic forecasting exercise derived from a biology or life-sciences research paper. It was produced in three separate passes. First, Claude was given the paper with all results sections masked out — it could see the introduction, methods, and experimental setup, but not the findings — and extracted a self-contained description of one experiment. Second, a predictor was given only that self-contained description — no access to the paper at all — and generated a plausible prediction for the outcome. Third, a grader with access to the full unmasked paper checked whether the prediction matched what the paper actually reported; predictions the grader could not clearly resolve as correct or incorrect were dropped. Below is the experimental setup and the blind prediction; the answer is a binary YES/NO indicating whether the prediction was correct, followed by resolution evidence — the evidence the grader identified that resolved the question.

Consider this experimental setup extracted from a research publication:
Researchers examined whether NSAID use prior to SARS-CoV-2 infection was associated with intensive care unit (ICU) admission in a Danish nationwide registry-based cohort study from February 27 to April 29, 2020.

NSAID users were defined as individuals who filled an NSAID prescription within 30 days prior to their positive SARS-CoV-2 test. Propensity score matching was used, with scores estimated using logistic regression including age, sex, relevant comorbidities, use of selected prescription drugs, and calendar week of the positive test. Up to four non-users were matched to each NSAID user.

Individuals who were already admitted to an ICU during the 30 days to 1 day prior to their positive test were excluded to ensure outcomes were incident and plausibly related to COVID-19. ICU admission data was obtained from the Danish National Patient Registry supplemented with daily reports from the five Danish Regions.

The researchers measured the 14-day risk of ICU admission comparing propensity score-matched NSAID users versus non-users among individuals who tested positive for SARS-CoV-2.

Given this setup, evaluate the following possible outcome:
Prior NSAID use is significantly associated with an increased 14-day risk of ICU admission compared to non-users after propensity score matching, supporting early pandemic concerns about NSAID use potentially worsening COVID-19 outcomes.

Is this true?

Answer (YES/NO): NO